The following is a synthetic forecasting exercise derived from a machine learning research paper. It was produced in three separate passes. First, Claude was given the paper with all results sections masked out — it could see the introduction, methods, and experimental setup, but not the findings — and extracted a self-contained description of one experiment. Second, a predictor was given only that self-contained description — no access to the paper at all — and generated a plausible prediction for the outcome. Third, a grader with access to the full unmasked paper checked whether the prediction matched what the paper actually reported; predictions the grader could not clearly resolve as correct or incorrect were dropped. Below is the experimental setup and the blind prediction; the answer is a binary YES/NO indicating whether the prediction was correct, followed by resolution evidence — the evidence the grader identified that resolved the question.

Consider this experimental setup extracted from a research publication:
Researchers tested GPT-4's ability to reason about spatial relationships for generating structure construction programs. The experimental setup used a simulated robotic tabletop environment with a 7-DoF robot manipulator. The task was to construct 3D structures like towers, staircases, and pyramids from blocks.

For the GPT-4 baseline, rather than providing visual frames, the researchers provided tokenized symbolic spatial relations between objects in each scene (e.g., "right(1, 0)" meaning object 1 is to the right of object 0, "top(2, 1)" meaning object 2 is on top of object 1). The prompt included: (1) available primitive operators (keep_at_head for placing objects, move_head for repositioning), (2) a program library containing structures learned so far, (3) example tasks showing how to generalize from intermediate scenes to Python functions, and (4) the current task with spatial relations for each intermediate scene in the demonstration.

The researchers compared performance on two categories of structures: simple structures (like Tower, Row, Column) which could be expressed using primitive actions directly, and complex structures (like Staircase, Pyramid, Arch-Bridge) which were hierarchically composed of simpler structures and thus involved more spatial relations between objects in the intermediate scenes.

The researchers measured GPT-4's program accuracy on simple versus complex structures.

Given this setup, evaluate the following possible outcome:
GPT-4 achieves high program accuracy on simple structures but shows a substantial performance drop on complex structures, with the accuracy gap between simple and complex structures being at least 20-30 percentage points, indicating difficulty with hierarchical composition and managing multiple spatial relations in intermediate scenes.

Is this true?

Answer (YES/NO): YES